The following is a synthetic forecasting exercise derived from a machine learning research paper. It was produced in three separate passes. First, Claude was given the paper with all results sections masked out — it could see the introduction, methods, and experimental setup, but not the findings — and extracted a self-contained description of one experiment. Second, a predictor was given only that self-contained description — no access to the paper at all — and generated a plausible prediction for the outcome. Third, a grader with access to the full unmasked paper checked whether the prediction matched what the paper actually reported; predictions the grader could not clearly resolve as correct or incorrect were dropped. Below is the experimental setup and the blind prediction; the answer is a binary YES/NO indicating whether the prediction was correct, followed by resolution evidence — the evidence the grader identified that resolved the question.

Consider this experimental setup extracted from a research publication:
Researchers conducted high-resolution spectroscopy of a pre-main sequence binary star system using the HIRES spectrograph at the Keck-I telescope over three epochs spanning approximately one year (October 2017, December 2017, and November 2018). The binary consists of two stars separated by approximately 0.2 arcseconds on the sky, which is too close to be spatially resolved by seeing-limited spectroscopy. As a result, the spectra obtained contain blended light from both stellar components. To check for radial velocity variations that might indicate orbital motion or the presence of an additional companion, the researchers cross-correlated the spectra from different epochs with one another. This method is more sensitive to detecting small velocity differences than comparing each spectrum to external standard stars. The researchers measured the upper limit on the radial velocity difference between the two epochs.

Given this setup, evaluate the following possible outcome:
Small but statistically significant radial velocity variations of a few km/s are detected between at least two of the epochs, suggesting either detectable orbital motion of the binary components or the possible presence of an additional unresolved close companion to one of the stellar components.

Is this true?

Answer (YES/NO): NO